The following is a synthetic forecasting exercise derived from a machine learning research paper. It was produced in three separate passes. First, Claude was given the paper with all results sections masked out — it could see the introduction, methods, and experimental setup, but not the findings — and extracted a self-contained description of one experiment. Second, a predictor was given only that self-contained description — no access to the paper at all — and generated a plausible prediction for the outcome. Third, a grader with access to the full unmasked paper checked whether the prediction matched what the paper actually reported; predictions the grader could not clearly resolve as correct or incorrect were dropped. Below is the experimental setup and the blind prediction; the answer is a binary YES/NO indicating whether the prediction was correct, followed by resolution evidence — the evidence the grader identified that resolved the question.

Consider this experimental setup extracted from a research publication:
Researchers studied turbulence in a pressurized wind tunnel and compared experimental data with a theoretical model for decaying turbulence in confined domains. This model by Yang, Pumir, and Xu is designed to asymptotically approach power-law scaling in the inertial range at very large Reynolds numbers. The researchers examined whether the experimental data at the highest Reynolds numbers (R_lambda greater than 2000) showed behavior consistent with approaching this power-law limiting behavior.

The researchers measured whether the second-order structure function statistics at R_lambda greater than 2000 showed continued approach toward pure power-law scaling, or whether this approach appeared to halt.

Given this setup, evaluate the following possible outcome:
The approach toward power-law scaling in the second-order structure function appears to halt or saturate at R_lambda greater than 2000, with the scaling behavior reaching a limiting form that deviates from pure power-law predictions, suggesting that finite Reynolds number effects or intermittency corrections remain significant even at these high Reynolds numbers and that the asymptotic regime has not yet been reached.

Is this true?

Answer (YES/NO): NO